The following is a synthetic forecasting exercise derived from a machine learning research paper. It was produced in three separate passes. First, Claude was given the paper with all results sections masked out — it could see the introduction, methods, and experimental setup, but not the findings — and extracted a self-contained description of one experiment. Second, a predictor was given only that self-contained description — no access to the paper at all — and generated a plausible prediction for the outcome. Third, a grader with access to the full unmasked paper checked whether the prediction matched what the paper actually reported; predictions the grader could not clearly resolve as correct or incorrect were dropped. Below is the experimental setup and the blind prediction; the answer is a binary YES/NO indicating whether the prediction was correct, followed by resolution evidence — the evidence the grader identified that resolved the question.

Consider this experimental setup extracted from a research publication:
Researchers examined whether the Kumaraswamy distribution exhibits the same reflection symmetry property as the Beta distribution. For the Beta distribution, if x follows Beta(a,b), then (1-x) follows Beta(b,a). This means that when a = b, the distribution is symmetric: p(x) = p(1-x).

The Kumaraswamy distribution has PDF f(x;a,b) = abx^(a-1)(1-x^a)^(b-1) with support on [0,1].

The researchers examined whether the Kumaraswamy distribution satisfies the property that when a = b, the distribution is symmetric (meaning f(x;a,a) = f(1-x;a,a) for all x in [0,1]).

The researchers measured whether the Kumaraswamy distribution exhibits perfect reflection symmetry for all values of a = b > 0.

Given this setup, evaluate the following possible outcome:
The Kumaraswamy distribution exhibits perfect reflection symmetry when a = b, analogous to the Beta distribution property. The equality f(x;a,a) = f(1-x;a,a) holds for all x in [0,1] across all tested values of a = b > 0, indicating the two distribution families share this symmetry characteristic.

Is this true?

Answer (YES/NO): NO